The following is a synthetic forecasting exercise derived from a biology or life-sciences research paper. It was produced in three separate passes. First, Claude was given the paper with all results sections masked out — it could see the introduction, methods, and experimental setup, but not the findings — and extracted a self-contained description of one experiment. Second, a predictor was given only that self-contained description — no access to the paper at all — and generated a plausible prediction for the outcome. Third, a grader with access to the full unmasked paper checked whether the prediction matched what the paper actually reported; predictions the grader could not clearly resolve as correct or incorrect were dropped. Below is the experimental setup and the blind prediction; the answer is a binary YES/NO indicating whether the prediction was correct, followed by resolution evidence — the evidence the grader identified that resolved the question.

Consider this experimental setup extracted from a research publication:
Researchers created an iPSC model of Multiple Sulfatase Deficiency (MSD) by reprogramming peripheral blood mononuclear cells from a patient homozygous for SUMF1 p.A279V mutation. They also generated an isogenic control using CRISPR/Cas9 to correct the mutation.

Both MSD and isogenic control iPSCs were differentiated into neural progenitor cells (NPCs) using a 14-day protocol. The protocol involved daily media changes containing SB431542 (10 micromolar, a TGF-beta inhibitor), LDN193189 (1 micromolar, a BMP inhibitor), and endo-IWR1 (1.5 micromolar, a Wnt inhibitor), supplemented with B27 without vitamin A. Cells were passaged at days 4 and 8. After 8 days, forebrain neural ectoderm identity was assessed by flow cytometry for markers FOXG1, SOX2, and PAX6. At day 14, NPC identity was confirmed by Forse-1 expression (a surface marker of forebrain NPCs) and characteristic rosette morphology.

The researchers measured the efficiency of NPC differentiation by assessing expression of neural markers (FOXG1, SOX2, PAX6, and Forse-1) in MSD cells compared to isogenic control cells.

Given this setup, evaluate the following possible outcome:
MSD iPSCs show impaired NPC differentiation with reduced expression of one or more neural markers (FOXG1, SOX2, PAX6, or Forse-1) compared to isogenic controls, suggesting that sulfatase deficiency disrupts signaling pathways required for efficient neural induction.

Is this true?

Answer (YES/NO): NO